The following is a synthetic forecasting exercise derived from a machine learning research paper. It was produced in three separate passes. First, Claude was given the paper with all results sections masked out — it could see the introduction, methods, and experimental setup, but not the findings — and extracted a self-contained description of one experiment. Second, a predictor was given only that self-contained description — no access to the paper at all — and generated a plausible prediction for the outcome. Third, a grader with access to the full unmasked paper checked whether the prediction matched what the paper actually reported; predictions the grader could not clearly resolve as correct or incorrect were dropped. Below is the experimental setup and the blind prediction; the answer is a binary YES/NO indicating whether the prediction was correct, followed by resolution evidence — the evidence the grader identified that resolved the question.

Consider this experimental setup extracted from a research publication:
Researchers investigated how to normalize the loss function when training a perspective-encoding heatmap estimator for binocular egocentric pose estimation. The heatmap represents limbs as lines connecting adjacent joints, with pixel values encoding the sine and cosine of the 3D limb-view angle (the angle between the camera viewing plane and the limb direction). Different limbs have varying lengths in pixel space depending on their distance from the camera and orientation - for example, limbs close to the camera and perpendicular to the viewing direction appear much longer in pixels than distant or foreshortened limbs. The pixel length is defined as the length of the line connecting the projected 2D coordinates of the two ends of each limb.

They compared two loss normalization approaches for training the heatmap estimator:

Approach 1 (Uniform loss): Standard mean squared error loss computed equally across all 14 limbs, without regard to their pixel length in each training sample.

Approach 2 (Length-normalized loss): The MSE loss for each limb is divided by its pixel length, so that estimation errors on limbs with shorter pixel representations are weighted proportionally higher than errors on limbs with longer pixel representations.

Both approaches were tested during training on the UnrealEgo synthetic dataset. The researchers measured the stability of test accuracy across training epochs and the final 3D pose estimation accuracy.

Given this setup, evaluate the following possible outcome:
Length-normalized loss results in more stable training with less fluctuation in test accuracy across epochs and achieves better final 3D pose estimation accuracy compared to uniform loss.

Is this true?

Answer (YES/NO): NO